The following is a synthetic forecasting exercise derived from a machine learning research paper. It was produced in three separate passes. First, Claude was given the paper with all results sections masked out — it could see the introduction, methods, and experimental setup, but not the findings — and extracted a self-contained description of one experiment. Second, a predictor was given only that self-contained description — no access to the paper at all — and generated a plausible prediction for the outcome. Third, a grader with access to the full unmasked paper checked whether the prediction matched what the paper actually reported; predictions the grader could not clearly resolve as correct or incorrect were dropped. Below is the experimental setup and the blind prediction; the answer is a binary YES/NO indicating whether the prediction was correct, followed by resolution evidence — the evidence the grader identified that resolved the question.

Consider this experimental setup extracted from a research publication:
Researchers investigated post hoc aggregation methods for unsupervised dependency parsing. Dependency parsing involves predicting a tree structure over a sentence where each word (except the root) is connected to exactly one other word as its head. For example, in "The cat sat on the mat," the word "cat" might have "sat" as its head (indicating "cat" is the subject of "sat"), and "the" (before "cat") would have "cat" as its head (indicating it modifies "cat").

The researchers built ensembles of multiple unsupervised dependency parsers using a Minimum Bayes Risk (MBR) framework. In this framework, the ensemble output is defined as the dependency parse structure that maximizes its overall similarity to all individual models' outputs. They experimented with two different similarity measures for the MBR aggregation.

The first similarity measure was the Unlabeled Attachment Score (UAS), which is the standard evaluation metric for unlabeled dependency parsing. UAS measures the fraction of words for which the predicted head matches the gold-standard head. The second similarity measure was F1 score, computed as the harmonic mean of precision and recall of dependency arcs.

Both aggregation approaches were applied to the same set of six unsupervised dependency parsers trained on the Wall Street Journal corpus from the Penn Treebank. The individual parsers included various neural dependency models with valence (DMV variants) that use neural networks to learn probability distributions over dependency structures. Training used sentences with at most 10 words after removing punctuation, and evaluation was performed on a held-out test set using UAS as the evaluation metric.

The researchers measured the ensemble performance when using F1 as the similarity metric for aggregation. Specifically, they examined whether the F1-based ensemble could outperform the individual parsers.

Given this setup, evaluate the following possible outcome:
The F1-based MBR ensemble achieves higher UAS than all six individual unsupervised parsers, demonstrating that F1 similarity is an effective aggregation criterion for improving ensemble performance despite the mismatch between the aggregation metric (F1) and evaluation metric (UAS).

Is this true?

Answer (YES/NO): NO